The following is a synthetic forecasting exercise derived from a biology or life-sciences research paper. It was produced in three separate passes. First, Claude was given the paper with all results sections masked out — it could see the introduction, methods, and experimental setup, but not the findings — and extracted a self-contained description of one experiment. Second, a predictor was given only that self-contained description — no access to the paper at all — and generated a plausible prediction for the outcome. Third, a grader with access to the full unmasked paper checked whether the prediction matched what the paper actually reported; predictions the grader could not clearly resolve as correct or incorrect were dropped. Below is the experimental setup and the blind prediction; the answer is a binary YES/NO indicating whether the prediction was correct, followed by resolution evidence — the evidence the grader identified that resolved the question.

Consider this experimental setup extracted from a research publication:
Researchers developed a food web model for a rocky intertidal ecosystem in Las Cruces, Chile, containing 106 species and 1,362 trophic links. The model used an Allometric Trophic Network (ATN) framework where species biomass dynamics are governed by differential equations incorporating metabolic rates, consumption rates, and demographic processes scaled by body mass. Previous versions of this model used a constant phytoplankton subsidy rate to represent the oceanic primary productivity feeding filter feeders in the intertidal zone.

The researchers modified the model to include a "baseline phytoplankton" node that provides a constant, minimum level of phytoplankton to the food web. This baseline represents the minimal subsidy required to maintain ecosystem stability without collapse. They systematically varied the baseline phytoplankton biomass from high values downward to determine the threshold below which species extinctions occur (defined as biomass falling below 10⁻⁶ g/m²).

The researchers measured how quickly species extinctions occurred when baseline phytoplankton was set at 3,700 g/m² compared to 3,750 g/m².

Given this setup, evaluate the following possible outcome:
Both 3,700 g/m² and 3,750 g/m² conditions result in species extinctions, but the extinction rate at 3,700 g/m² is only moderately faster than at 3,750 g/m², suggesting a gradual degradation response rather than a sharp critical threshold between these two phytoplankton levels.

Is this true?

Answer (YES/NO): NO